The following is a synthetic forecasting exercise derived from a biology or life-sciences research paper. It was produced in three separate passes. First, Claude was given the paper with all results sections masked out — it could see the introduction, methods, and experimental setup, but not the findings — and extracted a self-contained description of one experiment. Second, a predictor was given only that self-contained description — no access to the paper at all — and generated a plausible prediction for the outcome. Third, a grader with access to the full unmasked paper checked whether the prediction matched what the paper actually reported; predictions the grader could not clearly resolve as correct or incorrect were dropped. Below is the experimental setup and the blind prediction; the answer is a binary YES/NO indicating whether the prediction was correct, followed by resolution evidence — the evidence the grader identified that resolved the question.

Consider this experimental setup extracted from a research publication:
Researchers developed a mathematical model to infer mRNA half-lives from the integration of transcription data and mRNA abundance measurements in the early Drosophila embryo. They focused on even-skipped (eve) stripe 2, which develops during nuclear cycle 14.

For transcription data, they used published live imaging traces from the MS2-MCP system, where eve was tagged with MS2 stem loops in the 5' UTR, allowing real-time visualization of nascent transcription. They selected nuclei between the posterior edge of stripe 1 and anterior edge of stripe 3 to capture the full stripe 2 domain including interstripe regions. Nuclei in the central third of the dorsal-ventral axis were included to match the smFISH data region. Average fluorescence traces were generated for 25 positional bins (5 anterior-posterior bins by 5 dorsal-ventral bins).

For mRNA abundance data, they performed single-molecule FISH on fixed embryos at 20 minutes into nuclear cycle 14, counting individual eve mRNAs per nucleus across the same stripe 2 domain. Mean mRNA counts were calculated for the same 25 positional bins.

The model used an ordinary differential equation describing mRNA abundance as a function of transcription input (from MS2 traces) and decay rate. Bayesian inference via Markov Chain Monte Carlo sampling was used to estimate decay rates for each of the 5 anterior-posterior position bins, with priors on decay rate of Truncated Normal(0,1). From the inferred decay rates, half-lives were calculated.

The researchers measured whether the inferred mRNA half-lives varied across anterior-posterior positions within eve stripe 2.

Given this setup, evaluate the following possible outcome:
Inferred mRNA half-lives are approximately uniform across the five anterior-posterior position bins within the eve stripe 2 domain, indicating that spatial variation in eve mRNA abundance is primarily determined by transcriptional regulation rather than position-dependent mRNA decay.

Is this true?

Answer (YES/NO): NO